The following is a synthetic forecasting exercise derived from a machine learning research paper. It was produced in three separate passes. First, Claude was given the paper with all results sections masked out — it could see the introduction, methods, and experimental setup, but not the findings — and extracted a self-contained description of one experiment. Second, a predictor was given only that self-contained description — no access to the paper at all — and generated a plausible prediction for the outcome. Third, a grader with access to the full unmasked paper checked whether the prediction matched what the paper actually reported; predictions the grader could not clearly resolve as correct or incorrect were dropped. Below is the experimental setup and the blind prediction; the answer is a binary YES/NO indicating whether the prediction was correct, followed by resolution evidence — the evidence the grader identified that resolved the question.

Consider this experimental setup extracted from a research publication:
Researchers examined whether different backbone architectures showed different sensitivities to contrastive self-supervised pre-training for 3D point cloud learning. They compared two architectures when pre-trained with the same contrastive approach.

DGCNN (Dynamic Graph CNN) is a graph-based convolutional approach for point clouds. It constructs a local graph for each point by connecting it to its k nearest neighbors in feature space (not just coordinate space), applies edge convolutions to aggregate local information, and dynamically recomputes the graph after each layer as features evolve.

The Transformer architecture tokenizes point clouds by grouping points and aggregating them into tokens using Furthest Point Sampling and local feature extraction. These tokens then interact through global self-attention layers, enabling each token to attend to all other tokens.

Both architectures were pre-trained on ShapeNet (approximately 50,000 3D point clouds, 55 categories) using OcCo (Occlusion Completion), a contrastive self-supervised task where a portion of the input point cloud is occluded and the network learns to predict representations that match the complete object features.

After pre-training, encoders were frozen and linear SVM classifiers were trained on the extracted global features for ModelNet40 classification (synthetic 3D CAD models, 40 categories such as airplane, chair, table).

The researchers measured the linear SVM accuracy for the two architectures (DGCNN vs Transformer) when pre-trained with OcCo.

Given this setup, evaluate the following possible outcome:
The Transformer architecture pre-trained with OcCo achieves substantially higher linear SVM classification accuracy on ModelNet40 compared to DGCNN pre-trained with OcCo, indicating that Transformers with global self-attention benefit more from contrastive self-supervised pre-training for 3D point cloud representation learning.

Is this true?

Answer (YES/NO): NO